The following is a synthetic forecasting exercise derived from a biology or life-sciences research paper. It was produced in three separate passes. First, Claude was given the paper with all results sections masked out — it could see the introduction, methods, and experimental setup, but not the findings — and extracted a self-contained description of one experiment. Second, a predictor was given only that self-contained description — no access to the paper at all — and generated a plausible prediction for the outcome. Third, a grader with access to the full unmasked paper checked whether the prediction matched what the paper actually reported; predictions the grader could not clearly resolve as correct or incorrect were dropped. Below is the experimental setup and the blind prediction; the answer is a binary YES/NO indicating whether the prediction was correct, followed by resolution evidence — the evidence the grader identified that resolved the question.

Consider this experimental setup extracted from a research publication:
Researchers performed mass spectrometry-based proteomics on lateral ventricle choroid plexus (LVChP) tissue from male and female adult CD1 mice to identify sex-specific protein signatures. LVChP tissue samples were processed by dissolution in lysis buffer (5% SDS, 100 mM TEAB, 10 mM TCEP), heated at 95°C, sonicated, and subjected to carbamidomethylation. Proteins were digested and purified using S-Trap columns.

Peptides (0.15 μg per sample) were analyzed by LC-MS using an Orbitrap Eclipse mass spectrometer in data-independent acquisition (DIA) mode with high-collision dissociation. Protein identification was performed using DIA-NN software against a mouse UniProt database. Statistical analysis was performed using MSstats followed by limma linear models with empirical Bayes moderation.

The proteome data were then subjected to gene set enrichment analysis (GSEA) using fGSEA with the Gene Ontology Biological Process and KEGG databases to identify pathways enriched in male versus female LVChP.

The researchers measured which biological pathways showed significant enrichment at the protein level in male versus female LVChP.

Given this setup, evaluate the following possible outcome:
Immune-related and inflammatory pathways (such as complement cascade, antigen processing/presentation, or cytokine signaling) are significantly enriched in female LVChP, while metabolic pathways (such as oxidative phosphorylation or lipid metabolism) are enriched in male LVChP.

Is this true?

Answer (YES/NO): NO